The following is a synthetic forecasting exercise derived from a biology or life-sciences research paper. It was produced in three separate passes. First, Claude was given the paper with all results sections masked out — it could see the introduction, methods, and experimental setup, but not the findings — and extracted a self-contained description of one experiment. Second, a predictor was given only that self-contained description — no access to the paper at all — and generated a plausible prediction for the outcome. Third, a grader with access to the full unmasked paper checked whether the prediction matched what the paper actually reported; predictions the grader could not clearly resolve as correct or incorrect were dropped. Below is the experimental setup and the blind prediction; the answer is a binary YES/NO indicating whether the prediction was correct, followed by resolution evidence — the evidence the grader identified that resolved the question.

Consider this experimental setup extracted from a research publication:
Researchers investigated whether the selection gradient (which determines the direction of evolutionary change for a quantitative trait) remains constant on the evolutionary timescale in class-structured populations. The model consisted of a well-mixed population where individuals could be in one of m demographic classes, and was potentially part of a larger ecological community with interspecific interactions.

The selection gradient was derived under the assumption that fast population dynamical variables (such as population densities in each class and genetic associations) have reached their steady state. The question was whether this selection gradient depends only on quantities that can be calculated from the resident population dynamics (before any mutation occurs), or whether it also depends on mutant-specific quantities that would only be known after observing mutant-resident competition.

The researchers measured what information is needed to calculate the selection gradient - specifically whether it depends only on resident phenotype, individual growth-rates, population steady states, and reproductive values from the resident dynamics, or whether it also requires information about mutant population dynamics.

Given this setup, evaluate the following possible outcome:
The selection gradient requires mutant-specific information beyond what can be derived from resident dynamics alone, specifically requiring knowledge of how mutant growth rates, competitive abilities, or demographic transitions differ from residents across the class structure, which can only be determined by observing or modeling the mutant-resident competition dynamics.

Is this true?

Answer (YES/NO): NO